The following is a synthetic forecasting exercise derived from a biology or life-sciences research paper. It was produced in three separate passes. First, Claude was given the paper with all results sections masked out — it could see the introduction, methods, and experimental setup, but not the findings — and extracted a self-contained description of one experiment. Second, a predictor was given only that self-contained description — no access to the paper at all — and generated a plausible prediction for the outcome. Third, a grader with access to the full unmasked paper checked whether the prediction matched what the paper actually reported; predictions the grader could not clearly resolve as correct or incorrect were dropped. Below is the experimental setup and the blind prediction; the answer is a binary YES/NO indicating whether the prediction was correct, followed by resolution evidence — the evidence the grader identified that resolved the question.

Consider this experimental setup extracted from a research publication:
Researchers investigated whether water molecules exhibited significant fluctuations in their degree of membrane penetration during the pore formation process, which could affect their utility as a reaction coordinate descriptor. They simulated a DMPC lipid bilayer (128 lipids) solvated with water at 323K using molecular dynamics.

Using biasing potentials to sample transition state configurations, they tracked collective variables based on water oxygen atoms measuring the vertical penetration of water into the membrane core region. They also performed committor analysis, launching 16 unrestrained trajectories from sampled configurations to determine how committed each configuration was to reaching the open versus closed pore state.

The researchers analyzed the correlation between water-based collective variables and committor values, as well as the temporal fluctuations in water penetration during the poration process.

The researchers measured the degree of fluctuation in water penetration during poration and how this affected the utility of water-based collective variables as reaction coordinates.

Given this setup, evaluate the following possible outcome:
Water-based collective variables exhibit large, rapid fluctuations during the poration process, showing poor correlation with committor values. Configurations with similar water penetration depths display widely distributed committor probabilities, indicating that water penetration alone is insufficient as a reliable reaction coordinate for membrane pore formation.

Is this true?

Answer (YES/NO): YES